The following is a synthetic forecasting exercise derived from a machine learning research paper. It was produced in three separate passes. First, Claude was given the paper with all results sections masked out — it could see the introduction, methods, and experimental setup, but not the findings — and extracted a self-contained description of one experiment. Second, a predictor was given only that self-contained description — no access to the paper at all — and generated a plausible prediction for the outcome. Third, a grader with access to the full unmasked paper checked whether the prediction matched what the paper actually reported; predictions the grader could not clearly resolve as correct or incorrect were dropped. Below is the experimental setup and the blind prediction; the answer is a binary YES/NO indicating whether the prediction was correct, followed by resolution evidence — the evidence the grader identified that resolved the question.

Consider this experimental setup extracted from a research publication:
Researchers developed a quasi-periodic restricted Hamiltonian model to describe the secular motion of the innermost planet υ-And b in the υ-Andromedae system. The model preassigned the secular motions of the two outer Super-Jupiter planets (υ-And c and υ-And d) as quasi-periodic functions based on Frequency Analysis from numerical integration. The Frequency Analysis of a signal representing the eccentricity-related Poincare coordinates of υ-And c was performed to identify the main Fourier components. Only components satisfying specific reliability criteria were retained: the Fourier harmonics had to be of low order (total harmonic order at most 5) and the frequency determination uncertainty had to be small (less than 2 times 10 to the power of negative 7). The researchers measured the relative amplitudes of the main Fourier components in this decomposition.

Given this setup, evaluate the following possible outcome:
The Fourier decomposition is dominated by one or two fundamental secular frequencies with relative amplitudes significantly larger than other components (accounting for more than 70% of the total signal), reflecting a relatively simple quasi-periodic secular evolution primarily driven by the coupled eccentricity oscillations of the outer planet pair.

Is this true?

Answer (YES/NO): YES